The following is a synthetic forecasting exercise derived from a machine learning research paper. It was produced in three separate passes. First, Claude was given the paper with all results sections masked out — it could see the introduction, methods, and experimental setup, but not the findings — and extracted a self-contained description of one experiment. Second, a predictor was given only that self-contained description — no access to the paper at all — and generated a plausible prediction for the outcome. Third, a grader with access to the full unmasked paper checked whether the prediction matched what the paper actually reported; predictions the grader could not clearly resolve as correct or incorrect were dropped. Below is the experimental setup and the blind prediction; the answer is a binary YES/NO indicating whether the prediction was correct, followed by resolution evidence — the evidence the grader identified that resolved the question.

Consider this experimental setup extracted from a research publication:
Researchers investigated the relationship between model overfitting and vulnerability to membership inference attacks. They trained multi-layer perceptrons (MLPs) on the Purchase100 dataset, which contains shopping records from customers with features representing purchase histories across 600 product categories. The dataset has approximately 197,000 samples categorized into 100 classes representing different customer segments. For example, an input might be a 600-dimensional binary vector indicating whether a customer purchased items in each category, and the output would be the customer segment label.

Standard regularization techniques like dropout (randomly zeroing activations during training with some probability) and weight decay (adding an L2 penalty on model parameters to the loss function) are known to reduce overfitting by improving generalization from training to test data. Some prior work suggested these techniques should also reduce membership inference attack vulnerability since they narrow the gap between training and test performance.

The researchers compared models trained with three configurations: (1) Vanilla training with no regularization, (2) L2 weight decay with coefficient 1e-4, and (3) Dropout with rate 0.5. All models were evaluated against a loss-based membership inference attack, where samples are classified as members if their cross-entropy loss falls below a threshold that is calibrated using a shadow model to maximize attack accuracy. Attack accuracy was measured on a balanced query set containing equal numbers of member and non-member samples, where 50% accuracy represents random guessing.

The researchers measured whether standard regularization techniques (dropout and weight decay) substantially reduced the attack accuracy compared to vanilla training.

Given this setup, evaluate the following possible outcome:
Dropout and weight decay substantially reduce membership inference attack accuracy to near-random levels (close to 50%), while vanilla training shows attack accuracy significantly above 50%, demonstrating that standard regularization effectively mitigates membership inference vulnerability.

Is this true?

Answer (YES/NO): NO